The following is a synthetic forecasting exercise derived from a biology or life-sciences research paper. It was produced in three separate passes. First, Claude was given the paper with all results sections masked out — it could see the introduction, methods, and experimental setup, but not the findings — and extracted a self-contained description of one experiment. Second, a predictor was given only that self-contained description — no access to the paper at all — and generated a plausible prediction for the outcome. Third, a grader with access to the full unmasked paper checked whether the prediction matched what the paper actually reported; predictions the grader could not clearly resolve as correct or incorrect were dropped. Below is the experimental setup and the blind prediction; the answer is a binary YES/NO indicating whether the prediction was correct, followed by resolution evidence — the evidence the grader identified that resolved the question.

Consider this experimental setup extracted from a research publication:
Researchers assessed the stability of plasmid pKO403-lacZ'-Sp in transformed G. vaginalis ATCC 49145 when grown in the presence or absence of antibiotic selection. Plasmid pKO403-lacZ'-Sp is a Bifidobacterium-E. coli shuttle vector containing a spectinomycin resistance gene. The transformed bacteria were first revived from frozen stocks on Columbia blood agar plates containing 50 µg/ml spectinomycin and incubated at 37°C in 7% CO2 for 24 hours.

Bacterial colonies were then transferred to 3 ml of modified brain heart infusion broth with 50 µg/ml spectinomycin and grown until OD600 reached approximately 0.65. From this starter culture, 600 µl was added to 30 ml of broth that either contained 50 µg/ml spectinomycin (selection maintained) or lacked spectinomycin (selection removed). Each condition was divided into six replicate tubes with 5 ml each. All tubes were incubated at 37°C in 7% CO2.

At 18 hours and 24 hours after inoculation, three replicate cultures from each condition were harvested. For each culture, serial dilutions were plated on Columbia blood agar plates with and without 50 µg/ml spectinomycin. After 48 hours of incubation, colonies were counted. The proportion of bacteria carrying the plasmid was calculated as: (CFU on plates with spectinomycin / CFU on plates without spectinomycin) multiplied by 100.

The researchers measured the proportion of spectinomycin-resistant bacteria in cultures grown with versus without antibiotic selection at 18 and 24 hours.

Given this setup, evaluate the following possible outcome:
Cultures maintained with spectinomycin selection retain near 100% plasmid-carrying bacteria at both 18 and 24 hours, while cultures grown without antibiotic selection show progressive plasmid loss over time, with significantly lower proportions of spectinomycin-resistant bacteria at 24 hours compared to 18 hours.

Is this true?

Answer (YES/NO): NO